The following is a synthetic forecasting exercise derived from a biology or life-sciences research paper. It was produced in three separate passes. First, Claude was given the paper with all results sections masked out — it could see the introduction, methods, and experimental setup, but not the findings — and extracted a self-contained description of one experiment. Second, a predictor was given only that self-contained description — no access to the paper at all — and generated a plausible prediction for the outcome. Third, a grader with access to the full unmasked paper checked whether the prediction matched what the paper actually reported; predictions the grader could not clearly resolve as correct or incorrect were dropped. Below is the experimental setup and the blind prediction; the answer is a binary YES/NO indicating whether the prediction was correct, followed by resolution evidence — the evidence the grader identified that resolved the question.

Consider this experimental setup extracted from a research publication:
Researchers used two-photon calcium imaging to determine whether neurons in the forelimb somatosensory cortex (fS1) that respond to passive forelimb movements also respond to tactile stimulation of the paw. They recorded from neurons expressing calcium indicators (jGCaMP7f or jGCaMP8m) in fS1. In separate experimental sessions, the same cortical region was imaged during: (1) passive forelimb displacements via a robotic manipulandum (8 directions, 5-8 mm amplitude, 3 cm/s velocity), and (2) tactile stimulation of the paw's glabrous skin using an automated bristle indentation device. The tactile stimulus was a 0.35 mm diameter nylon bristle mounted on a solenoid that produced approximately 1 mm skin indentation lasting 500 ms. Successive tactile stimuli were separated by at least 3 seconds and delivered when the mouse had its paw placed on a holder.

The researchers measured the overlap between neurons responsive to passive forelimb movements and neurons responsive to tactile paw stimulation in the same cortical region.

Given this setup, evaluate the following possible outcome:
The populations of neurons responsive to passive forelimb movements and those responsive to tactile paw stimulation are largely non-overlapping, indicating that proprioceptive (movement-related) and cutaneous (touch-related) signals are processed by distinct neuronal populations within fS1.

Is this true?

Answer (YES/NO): YES